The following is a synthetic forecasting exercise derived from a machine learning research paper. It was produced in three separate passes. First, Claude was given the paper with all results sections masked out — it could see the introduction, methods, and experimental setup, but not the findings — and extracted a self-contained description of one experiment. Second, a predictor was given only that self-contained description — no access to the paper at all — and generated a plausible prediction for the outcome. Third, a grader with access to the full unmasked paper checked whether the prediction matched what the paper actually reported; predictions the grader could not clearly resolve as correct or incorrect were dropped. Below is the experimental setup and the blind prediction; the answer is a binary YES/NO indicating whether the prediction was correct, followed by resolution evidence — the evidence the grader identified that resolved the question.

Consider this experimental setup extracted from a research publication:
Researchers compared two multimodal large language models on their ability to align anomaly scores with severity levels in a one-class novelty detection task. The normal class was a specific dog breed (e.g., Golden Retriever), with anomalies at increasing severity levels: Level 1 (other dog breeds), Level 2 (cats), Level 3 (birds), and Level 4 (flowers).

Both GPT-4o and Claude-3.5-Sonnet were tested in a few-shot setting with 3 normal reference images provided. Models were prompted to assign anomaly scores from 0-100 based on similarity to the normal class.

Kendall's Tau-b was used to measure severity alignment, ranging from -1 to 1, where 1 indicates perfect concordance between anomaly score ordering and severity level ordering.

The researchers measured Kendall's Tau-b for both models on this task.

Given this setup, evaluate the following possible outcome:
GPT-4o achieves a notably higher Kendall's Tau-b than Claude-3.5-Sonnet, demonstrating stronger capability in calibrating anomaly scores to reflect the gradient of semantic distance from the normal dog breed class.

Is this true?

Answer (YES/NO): NO